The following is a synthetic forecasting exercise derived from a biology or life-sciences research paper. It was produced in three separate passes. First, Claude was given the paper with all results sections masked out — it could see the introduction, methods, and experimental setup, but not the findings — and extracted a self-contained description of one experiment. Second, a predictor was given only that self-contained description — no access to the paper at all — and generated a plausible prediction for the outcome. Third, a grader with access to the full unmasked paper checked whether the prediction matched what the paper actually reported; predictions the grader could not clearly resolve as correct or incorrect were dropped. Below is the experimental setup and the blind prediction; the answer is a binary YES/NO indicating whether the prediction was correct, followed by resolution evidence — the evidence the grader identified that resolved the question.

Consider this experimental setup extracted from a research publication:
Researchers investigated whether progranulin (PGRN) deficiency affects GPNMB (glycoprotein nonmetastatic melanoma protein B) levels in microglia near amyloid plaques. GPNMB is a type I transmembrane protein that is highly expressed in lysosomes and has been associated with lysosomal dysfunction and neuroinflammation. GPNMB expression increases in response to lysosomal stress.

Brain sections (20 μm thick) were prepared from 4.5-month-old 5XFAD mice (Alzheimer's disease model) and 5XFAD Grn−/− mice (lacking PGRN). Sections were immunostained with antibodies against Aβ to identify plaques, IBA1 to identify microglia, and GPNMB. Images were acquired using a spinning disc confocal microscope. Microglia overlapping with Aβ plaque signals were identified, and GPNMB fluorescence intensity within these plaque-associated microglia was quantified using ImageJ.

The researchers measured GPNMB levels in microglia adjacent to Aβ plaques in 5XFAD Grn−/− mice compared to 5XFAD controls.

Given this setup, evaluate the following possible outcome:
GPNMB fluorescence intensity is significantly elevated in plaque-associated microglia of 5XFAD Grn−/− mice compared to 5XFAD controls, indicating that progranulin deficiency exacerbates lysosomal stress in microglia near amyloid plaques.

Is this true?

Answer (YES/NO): YES